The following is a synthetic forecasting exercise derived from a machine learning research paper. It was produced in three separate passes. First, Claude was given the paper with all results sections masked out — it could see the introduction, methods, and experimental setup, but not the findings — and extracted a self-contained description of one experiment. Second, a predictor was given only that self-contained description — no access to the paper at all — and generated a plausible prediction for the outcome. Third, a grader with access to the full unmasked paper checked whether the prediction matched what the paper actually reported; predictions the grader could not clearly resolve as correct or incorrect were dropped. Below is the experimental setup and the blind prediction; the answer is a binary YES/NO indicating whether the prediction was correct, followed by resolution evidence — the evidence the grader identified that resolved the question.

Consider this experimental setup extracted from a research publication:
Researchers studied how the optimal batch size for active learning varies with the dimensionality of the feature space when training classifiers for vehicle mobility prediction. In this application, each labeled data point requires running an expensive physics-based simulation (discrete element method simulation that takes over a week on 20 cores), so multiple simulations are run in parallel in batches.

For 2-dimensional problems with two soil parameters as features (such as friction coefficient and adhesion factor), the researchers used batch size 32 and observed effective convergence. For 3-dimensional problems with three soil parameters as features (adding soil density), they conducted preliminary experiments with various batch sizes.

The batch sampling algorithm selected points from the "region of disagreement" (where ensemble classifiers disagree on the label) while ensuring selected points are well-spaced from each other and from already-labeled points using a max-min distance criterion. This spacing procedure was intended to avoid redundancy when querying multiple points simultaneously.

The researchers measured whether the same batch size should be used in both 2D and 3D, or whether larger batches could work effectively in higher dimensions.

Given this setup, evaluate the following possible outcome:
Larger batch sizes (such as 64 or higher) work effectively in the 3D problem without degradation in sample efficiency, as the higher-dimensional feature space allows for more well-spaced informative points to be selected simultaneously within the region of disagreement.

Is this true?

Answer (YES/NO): YES